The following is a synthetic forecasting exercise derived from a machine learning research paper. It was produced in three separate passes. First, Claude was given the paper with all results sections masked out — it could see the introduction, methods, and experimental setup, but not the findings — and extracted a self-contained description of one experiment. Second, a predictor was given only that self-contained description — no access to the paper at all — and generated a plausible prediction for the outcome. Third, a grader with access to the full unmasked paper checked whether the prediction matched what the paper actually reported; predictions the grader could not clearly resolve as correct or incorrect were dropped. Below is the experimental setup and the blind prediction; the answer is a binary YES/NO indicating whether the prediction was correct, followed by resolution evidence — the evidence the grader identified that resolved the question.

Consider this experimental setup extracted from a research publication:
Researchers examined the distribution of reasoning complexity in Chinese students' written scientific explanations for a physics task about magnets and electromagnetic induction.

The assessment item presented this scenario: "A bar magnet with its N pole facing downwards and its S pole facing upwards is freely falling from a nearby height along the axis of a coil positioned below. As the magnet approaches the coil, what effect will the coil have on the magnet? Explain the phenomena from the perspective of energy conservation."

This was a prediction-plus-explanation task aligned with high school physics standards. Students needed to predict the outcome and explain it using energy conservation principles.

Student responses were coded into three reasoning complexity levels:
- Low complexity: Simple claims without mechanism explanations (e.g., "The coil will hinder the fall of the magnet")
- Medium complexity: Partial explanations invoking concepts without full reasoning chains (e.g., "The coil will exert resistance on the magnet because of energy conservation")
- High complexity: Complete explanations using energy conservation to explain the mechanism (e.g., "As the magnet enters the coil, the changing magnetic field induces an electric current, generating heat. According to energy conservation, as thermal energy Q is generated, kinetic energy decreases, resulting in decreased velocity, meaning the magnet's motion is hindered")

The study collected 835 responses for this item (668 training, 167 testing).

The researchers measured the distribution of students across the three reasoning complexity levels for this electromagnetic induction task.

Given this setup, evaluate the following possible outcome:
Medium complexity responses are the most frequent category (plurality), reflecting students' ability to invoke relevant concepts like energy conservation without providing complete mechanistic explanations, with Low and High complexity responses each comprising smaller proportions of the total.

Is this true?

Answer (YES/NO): NO